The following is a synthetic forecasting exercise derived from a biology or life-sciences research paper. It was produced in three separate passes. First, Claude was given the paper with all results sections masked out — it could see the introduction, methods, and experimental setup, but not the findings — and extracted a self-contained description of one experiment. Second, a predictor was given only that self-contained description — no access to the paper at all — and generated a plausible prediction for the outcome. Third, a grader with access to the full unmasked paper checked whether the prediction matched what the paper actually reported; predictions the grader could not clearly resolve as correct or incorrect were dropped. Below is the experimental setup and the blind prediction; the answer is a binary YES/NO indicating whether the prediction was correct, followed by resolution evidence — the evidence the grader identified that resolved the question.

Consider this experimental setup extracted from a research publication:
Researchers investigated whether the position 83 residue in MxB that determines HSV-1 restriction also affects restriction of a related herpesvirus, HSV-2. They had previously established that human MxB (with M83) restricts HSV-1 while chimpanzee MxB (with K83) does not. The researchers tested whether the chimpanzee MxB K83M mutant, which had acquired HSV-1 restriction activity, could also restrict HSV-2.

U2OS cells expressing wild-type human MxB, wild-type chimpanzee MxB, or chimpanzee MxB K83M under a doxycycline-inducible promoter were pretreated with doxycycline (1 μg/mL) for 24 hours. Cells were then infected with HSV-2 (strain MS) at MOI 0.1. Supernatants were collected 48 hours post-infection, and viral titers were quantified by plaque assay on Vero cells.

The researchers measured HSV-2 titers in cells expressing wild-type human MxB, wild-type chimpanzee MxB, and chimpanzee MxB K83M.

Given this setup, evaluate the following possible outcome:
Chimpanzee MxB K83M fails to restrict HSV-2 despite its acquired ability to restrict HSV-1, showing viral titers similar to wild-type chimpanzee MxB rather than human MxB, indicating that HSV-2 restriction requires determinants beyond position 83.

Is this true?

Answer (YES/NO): NO